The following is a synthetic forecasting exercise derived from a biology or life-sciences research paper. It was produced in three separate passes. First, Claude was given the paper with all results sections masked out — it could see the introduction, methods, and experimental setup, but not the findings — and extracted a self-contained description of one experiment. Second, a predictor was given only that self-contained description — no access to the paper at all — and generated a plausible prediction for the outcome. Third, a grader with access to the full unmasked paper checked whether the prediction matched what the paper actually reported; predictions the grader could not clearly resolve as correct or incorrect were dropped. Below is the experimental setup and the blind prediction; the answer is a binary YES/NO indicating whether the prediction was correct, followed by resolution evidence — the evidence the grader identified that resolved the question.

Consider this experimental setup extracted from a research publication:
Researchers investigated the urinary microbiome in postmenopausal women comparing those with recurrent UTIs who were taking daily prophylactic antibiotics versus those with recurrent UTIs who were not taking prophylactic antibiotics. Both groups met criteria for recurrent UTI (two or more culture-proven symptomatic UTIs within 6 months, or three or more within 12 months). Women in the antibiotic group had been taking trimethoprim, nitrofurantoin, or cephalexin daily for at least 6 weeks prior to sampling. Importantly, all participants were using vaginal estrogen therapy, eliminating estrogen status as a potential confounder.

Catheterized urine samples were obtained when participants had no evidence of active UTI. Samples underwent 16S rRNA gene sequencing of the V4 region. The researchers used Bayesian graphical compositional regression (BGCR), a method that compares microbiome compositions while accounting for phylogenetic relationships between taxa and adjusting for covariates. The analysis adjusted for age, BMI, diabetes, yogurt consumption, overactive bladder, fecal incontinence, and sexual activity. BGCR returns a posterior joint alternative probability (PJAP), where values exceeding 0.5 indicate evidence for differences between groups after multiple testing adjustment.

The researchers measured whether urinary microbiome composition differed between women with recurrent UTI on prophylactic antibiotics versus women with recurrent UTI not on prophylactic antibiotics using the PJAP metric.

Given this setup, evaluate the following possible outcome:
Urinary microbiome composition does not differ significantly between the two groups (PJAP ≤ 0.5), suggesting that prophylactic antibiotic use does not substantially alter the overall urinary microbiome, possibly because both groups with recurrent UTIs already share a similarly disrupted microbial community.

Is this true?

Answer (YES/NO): NO